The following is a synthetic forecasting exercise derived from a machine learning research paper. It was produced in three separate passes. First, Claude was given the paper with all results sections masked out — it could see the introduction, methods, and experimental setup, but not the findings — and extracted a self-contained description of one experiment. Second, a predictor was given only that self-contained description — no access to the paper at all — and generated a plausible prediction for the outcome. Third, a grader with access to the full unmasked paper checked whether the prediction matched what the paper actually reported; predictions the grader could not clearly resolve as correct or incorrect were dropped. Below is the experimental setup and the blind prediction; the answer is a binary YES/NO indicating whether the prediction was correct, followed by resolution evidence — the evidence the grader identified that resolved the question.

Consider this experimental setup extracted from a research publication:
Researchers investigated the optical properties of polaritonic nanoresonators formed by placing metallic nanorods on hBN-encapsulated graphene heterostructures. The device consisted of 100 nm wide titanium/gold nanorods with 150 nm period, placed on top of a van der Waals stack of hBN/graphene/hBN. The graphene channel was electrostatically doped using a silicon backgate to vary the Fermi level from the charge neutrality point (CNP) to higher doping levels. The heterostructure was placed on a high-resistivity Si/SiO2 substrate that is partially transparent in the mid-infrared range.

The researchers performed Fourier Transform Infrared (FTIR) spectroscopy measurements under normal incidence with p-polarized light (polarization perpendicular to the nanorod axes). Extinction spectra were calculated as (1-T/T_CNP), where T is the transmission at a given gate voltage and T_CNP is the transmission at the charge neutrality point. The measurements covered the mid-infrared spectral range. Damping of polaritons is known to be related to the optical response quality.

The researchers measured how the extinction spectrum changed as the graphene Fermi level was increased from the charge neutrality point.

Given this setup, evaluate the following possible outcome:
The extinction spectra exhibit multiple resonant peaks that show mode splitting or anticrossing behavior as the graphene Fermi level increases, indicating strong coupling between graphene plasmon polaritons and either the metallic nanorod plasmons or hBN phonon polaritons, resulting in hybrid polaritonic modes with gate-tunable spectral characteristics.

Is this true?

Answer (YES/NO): NO